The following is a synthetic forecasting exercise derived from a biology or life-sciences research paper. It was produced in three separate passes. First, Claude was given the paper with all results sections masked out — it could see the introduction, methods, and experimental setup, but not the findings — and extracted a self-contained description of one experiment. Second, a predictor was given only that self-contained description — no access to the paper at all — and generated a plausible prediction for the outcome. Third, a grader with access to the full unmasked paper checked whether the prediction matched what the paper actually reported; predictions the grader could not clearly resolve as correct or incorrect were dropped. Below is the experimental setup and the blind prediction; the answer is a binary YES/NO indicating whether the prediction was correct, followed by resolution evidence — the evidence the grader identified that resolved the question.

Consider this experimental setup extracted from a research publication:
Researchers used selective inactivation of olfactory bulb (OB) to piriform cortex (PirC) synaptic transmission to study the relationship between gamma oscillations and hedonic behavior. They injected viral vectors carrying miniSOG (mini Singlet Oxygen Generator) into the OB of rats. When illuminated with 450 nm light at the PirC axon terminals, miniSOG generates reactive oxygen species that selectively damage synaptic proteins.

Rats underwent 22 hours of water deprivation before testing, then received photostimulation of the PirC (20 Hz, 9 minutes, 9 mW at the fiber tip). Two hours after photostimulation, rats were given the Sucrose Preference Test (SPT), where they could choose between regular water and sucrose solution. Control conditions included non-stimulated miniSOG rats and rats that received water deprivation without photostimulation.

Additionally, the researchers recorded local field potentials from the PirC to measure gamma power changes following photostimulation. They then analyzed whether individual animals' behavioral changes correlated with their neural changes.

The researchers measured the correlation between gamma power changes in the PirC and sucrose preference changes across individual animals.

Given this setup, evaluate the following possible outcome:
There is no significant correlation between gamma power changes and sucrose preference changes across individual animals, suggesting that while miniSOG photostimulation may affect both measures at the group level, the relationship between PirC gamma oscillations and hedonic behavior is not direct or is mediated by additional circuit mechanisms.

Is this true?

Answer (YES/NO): NO